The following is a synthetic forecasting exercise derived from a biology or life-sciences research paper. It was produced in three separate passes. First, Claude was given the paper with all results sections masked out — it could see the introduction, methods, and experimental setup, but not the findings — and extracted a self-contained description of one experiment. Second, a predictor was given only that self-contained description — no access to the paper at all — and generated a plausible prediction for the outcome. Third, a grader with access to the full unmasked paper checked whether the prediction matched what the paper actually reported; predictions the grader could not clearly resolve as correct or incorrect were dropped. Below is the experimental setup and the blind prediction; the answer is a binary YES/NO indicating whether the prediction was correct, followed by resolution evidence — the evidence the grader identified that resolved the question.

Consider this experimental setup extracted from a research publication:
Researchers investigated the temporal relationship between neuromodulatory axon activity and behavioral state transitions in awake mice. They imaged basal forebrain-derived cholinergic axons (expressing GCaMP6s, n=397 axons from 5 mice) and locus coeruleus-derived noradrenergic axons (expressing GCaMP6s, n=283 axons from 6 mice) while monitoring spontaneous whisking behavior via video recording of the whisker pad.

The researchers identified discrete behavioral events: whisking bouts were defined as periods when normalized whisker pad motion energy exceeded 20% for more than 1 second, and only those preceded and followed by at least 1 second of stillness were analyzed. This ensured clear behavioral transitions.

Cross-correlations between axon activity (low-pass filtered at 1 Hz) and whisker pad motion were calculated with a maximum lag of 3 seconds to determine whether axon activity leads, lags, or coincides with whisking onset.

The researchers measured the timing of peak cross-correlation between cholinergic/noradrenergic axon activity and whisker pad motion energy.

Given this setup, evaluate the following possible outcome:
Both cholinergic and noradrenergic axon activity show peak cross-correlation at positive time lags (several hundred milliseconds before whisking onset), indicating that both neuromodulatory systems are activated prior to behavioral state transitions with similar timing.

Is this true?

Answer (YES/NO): NO